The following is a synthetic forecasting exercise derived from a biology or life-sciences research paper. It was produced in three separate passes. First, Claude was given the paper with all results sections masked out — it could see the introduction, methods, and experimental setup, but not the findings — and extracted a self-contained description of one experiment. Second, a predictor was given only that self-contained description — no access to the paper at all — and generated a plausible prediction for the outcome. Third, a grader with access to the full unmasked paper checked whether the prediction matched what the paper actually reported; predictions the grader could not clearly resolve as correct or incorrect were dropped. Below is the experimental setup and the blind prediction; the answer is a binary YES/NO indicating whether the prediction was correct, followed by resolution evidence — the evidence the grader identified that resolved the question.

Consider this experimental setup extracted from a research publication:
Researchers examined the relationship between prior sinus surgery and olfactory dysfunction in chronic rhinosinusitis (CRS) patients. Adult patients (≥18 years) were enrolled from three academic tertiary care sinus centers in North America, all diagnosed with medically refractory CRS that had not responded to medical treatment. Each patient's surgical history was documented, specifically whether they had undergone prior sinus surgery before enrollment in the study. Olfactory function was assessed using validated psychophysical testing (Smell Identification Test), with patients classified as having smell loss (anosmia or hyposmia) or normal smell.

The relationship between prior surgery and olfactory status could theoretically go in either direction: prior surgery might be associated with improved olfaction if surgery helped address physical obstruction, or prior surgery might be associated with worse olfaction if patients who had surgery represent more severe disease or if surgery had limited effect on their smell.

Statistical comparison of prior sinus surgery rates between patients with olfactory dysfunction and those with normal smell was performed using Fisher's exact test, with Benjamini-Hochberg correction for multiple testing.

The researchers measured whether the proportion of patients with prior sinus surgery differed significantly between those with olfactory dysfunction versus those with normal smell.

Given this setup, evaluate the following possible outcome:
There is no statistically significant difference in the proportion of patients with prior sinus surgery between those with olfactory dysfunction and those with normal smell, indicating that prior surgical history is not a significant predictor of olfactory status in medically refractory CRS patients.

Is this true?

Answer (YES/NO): NO